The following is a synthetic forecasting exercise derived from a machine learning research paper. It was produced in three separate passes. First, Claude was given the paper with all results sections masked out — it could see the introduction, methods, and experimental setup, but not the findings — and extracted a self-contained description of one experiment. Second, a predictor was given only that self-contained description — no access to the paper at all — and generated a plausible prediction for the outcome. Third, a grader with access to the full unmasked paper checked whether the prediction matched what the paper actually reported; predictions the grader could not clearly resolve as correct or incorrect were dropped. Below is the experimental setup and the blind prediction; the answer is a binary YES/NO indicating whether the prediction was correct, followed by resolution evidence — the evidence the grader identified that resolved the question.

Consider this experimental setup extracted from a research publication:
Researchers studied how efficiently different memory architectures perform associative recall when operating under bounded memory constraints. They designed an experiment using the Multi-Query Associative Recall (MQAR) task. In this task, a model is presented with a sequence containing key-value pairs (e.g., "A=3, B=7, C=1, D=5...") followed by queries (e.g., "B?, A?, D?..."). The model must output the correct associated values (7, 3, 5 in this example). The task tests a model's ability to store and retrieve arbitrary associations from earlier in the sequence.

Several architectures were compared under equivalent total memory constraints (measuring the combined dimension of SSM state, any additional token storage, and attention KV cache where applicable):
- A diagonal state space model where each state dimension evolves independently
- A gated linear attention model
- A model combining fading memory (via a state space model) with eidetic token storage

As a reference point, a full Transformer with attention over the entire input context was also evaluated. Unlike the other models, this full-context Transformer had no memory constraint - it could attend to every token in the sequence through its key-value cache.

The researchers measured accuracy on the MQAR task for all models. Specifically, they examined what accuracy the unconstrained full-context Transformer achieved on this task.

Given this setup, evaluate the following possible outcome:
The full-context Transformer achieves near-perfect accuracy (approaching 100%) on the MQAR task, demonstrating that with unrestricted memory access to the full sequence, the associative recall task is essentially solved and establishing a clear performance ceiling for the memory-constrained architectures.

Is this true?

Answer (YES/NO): YES